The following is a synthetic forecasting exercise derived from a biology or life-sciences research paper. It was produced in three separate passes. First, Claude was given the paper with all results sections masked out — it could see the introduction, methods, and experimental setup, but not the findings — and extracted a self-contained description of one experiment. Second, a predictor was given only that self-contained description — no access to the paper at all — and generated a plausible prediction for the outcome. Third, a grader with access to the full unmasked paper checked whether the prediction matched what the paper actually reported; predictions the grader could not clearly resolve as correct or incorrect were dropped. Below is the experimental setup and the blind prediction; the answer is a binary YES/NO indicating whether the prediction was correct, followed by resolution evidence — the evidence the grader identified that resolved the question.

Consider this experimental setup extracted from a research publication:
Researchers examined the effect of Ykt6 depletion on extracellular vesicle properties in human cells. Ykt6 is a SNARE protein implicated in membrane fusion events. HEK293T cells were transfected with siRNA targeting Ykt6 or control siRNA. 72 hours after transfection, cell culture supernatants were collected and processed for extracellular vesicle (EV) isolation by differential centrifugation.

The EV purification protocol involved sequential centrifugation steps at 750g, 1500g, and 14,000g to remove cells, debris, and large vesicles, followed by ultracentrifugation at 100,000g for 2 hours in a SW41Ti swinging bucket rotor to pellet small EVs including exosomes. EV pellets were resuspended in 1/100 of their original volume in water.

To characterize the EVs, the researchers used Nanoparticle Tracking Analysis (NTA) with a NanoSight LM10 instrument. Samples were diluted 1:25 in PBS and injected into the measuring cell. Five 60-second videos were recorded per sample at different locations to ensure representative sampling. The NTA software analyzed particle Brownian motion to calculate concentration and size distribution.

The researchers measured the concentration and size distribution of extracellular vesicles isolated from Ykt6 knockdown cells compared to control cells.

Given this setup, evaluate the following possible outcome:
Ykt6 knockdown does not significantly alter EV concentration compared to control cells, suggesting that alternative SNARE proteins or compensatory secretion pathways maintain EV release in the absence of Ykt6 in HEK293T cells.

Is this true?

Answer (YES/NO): NO